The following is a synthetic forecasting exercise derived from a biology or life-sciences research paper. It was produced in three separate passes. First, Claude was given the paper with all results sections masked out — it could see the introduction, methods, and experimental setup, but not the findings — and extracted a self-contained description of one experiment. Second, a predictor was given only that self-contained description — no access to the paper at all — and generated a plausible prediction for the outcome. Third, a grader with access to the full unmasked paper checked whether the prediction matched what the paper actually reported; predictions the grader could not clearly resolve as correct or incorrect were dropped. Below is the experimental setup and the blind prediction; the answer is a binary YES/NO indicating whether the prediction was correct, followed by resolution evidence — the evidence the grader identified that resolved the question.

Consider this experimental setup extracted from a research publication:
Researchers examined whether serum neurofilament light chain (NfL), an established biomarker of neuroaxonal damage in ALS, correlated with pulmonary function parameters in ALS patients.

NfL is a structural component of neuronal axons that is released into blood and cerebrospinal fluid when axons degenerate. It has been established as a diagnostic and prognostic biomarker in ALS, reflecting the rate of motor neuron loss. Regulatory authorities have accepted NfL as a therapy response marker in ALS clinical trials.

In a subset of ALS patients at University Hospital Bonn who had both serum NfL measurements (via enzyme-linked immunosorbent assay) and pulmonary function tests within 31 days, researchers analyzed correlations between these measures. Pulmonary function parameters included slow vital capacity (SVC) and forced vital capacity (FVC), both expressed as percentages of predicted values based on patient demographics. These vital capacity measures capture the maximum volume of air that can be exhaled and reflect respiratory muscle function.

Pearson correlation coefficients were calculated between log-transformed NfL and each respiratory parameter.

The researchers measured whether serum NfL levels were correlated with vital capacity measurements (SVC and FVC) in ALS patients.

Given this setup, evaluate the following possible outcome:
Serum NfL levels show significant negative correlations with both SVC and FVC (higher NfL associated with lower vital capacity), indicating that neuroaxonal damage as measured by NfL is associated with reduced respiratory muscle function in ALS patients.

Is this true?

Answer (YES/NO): NO